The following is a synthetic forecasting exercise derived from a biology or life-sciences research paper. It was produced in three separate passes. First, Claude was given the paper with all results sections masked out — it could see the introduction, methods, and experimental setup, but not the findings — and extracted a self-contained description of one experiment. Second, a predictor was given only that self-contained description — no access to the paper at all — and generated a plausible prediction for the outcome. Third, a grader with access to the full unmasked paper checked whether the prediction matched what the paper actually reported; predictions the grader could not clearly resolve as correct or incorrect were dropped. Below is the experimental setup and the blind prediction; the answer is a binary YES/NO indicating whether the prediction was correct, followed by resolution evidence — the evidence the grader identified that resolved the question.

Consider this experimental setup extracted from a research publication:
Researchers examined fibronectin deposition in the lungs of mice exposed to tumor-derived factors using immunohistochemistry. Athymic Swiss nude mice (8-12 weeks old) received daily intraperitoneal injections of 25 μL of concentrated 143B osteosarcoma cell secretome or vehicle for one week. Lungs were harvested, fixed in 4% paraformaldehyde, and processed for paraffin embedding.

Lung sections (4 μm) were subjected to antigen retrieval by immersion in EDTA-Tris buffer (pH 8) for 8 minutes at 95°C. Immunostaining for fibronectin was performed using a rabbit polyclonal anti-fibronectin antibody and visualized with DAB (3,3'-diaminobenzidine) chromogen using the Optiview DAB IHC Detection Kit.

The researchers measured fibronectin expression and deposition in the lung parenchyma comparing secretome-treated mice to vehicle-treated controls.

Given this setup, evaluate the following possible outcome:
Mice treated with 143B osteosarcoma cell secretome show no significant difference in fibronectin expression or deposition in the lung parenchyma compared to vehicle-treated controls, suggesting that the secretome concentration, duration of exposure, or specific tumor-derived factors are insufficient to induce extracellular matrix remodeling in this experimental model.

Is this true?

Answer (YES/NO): NO